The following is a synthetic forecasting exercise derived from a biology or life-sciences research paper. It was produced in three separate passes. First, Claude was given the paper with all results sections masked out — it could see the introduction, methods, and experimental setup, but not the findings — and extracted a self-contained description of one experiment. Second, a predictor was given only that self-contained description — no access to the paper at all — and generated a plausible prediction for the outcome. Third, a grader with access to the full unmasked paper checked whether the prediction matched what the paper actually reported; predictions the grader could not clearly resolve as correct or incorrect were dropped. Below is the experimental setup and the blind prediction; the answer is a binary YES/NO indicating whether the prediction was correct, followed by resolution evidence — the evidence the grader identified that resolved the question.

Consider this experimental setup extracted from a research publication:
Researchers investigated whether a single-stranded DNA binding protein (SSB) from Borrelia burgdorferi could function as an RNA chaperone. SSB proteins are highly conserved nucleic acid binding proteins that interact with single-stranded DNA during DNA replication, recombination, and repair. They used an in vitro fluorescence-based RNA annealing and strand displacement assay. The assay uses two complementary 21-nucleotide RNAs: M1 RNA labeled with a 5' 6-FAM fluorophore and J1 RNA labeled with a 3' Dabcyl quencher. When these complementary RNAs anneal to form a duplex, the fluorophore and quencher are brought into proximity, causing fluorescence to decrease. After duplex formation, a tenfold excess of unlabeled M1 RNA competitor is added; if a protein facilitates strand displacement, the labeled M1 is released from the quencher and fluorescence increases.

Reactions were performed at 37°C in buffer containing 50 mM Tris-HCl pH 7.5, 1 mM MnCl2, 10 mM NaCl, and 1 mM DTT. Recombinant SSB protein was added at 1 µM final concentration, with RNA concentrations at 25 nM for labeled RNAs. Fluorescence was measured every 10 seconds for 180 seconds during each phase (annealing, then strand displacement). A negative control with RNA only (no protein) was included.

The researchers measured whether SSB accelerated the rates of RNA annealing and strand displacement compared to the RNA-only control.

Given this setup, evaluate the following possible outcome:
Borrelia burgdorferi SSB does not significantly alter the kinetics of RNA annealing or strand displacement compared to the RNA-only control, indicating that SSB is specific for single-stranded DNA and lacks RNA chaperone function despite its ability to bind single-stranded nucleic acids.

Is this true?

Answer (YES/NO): YES